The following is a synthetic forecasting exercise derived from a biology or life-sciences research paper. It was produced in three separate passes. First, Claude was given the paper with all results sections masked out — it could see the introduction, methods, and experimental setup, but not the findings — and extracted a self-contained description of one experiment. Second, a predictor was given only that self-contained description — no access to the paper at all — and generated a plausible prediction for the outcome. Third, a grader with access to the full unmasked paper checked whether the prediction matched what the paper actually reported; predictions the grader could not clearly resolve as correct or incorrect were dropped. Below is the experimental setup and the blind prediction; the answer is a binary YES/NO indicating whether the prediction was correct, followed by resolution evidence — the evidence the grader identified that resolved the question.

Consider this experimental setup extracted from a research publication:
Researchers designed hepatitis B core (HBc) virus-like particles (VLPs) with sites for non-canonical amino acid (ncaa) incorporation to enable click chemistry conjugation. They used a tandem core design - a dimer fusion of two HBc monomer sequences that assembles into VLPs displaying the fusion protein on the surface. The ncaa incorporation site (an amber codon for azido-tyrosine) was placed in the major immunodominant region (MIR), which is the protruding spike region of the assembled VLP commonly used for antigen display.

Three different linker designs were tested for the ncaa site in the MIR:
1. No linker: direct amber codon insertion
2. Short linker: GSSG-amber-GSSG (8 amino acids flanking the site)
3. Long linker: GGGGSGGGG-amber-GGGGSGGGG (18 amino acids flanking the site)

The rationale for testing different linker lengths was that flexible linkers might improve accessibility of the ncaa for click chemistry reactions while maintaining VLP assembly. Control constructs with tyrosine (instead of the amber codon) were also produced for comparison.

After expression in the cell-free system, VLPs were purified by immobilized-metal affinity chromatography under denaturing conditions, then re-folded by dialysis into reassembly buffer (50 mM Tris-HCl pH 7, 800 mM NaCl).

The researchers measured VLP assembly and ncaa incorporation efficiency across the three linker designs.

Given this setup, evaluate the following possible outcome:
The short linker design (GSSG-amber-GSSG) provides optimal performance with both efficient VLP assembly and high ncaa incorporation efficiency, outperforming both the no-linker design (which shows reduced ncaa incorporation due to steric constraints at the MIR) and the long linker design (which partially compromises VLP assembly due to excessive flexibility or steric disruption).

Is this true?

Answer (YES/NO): NO